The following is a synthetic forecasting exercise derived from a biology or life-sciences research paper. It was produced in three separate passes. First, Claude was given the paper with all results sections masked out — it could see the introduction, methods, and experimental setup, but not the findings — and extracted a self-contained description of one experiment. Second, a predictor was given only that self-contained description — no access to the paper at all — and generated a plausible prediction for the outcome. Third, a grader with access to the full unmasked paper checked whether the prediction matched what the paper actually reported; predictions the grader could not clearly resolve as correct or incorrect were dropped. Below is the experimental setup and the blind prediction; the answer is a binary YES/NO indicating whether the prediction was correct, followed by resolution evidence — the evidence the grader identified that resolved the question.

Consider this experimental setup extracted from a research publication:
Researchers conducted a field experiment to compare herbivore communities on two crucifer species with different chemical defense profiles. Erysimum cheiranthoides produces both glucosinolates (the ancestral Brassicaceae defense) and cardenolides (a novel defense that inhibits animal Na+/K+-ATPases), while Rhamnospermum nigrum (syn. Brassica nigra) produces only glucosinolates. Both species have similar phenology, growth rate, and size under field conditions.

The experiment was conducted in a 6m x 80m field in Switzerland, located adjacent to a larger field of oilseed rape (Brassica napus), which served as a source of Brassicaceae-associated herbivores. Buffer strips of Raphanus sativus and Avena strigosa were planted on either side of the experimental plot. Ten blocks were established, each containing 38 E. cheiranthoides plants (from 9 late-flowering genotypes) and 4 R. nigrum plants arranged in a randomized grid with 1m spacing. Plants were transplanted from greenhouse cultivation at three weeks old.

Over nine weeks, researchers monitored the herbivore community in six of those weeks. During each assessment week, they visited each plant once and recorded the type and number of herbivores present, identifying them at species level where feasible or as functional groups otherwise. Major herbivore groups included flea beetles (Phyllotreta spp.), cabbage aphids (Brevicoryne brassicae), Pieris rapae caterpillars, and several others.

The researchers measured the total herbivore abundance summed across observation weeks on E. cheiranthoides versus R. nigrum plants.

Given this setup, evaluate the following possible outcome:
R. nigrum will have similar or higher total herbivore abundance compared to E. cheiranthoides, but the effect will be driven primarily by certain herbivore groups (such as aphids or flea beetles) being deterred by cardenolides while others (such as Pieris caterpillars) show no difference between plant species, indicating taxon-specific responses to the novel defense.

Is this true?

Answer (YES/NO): NO